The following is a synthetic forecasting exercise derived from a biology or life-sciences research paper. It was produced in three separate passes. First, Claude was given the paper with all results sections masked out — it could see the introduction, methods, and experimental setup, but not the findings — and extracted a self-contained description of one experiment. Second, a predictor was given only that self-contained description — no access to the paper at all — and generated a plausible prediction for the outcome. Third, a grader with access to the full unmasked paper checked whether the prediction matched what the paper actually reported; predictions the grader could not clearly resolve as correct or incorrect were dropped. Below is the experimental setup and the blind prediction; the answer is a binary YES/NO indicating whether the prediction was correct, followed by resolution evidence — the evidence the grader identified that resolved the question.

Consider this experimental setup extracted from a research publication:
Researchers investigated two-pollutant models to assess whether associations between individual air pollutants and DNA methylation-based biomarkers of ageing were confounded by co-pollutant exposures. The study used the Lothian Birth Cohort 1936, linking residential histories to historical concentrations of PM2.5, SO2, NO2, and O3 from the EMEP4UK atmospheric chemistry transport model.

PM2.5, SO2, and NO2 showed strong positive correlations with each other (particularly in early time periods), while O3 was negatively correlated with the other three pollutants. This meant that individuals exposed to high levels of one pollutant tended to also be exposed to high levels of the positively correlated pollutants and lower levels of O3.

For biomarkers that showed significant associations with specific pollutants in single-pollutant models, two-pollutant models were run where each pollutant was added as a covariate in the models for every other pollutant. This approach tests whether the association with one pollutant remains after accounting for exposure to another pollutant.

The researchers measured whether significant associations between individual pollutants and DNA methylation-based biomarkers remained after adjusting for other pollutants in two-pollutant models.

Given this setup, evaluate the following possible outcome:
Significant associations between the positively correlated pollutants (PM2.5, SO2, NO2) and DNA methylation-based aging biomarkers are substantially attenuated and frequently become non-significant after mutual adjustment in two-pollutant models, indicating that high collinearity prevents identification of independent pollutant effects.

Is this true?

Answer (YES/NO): YES